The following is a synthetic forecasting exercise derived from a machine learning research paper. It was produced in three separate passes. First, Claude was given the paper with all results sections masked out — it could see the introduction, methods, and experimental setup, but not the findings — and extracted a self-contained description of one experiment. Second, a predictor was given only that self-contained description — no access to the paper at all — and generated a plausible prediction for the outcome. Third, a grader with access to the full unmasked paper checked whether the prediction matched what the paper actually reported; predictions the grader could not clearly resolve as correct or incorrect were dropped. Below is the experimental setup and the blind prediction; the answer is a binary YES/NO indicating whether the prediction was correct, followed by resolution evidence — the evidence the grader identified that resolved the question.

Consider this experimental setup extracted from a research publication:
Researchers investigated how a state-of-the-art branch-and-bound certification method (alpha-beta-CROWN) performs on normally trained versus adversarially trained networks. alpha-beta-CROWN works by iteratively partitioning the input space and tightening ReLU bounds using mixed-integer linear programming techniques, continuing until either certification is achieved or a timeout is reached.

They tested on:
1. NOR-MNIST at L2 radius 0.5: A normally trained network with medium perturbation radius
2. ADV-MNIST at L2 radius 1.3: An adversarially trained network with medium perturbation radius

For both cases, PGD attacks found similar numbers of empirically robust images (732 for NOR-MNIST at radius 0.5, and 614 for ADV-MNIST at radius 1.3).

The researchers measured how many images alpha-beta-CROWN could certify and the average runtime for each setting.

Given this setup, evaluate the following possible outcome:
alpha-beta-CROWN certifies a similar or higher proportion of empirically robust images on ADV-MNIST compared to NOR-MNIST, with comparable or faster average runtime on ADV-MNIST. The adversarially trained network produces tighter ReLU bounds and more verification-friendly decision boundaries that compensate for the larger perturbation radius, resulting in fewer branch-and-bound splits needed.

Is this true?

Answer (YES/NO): YES